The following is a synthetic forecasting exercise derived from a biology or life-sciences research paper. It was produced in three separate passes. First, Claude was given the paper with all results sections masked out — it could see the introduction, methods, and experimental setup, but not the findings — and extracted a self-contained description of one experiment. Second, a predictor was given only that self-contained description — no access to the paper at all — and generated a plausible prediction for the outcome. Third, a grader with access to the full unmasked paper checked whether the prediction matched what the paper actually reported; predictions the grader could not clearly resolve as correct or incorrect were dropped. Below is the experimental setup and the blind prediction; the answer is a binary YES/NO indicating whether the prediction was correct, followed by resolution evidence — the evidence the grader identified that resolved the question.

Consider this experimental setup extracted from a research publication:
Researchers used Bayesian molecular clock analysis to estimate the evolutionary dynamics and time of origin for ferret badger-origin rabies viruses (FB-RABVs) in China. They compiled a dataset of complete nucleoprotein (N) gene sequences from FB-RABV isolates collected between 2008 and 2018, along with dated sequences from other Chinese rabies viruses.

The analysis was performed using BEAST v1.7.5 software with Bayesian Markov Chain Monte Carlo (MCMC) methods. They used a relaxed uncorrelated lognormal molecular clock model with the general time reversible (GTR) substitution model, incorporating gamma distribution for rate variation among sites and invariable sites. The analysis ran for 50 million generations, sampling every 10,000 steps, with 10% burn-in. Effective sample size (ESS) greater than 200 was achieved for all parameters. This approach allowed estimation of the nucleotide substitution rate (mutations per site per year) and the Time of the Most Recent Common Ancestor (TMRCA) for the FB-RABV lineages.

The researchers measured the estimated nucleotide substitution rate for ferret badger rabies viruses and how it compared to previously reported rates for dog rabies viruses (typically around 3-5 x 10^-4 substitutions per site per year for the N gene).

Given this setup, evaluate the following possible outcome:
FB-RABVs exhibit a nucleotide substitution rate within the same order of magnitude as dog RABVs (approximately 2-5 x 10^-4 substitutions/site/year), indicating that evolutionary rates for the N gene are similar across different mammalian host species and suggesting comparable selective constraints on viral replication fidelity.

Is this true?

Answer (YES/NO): YES